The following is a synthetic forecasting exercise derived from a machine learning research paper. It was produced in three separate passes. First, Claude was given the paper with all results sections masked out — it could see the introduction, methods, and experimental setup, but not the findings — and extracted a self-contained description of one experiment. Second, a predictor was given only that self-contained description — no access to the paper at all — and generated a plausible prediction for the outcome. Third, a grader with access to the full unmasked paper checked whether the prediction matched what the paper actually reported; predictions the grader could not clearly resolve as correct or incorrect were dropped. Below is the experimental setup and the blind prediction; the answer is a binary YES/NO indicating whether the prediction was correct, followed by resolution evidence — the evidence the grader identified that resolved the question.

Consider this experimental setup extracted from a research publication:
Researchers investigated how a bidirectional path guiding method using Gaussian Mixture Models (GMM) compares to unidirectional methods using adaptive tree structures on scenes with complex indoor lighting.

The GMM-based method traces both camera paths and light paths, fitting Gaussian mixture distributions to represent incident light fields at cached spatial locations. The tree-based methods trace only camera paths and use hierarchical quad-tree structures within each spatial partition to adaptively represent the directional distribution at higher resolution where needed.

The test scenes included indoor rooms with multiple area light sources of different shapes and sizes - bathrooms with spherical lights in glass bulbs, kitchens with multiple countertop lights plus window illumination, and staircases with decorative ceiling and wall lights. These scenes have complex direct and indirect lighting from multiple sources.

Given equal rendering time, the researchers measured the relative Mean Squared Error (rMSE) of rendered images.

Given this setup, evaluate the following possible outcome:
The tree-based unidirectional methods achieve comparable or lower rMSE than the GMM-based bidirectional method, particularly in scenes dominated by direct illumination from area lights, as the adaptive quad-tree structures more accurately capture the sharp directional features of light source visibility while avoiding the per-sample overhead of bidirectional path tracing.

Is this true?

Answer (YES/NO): NO